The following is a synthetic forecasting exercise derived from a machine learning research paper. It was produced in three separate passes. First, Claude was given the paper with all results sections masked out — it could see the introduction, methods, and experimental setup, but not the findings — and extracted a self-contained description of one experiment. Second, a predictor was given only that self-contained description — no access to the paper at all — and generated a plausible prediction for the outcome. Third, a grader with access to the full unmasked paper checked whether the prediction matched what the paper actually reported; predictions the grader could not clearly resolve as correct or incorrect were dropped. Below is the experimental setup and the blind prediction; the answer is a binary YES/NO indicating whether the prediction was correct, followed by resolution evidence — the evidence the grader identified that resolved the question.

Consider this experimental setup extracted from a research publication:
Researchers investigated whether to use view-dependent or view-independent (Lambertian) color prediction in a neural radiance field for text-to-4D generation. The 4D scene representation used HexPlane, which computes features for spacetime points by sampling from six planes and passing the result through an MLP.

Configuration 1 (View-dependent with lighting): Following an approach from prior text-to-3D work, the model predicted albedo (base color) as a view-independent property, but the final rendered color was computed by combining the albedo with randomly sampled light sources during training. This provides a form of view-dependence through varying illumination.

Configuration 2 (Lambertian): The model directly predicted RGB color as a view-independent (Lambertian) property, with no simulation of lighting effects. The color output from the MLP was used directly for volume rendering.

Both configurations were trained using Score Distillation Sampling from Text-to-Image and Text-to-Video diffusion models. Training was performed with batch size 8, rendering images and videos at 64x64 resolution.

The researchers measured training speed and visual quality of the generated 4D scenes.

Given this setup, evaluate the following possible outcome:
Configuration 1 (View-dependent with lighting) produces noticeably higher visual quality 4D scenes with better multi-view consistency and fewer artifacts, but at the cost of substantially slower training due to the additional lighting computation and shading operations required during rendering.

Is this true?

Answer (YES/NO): NO